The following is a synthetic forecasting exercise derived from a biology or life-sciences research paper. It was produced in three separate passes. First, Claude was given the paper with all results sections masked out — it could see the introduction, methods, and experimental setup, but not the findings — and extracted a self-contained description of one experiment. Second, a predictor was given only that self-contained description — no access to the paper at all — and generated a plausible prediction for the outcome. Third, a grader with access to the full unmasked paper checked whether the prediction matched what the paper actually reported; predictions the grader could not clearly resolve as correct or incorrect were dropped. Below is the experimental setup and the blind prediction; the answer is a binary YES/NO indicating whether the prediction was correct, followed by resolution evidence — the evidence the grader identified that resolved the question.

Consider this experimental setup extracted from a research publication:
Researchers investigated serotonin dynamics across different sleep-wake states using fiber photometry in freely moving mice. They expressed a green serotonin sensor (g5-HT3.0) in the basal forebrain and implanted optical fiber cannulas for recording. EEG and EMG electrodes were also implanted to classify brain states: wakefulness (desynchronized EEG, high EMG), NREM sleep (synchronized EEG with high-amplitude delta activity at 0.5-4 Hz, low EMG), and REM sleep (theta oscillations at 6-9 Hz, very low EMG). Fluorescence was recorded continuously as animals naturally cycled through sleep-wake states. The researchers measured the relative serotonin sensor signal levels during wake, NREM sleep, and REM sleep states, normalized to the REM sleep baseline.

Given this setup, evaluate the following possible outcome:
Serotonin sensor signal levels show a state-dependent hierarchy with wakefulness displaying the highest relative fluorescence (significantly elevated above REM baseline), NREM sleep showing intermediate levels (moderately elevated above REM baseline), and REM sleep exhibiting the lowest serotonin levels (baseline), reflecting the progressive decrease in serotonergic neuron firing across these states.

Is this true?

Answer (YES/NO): YES